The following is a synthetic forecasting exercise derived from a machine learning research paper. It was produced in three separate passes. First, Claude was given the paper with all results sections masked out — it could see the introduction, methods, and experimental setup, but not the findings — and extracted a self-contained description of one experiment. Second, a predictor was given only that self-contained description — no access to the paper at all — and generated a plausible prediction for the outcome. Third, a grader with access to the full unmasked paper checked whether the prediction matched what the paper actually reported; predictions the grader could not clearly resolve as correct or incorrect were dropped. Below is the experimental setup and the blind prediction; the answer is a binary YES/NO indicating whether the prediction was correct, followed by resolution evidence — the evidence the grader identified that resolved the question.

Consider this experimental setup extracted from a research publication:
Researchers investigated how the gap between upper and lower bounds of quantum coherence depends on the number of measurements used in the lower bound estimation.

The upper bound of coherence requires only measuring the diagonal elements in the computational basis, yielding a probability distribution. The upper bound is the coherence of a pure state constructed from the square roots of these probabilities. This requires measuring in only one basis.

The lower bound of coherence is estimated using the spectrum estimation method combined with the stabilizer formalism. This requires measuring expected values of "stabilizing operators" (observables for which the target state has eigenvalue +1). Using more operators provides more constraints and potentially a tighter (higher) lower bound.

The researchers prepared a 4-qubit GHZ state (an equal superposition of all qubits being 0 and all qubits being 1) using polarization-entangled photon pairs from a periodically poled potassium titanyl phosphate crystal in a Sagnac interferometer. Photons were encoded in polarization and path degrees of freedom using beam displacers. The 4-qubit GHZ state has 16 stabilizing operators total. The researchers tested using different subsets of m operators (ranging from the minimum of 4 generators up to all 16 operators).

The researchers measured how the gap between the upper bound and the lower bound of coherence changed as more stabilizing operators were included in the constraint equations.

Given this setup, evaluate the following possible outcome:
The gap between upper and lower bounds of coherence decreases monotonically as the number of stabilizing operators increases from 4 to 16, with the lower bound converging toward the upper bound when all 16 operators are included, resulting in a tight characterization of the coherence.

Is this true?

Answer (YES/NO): NO